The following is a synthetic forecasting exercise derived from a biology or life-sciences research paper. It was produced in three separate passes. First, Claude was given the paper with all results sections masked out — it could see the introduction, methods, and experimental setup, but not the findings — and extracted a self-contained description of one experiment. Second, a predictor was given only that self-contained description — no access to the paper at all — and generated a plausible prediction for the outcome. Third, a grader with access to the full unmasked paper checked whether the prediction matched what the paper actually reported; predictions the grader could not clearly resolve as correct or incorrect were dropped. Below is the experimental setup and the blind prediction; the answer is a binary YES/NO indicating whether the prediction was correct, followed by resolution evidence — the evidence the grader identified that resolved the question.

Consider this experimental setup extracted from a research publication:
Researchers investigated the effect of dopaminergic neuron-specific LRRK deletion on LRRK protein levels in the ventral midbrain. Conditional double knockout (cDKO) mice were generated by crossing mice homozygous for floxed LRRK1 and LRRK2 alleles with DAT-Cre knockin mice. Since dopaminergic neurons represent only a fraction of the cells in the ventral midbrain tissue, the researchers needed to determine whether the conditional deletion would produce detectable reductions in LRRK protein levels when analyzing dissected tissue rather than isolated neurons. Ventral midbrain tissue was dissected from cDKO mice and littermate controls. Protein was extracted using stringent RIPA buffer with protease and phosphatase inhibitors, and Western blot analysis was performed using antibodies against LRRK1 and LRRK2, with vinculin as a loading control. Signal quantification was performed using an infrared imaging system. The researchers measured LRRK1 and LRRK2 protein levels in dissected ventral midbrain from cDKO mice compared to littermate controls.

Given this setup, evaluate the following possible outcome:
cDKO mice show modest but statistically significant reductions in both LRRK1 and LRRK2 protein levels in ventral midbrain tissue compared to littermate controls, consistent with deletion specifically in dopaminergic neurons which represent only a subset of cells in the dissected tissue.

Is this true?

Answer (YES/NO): YES